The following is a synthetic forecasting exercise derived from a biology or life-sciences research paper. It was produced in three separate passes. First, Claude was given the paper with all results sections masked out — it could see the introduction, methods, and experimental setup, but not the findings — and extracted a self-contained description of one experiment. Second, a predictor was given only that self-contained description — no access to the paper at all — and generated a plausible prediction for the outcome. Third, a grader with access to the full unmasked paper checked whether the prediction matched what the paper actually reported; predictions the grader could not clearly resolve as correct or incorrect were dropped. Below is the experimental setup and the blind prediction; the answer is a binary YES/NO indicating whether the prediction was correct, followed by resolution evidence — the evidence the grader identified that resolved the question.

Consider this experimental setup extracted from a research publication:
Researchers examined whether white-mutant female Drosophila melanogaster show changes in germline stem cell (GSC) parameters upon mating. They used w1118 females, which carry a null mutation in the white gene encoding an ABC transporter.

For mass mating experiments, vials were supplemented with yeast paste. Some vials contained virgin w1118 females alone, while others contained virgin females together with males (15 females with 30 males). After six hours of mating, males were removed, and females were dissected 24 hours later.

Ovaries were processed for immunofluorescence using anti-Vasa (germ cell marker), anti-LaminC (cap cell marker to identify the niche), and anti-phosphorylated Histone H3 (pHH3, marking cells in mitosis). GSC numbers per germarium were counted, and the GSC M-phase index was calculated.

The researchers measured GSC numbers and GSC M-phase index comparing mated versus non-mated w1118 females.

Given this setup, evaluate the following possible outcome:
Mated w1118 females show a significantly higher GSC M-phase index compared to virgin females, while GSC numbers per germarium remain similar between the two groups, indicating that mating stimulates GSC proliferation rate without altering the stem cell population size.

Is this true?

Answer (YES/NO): NO